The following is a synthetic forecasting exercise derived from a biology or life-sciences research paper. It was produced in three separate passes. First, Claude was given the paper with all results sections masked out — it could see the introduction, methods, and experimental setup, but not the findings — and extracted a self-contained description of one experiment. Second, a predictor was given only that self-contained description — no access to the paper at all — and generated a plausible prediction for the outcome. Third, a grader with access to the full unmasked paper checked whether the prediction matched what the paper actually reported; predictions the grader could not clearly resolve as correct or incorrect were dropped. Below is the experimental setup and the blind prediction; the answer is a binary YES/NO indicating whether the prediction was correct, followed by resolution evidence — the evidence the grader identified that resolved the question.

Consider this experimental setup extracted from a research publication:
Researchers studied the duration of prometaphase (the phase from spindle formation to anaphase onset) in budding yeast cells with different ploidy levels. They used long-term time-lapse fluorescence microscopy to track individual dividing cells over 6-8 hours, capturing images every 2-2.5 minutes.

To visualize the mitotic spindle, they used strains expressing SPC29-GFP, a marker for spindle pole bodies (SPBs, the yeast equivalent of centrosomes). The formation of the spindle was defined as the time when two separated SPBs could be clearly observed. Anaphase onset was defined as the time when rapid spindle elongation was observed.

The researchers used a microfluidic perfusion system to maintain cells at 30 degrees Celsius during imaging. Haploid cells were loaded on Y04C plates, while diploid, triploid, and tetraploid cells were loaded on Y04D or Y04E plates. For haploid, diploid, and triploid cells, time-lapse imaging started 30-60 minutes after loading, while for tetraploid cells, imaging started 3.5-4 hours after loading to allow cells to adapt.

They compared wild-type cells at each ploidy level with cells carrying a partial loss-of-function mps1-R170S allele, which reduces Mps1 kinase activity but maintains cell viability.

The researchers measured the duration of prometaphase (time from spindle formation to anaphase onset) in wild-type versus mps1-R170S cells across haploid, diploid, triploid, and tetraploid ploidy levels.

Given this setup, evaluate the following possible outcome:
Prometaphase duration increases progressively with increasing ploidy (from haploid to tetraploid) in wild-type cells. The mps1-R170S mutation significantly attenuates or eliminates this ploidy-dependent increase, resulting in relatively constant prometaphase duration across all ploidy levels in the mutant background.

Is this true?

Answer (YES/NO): NO